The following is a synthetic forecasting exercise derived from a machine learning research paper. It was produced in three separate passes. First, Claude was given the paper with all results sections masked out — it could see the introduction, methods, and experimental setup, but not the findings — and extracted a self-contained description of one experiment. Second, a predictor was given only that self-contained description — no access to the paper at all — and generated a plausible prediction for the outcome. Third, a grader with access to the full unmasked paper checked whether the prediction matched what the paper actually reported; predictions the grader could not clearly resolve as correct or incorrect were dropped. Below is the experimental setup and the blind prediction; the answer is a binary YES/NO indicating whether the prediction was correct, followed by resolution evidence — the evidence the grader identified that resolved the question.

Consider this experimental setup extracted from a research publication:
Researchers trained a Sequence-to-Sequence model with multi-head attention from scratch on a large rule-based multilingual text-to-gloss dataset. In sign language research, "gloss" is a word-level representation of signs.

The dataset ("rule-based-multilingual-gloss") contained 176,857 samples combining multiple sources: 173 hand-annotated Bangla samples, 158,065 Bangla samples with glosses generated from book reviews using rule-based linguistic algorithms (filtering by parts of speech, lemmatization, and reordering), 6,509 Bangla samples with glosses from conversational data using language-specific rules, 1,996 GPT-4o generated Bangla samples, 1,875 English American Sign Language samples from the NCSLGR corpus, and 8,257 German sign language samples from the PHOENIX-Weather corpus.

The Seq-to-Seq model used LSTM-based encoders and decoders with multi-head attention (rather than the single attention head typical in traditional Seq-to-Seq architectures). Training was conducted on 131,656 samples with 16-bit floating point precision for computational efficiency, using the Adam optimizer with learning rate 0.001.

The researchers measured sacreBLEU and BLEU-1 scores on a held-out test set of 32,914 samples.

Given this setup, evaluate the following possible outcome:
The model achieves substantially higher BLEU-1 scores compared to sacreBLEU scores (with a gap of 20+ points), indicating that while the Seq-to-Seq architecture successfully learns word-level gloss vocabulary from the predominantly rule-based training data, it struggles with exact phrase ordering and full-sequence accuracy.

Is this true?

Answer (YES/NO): NO